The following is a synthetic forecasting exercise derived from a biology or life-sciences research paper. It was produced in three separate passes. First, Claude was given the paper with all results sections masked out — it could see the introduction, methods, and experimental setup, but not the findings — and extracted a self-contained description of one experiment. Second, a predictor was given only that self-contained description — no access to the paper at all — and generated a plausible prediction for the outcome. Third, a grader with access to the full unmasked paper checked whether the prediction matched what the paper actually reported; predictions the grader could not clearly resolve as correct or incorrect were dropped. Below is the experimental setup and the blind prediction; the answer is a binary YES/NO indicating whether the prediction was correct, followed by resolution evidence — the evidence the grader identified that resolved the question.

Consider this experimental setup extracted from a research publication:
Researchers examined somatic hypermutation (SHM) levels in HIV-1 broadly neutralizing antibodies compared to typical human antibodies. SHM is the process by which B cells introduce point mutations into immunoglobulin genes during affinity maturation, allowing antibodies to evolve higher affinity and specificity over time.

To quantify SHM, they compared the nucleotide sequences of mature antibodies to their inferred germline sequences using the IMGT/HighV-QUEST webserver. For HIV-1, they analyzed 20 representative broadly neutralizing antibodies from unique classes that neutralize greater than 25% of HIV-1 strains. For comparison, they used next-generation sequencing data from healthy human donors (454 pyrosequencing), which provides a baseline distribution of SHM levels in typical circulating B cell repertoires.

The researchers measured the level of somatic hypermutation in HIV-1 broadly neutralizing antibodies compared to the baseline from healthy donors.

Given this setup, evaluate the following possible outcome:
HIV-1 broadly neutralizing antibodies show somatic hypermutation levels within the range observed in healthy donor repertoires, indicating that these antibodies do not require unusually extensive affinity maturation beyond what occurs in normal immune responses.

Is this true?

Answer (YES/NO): NO